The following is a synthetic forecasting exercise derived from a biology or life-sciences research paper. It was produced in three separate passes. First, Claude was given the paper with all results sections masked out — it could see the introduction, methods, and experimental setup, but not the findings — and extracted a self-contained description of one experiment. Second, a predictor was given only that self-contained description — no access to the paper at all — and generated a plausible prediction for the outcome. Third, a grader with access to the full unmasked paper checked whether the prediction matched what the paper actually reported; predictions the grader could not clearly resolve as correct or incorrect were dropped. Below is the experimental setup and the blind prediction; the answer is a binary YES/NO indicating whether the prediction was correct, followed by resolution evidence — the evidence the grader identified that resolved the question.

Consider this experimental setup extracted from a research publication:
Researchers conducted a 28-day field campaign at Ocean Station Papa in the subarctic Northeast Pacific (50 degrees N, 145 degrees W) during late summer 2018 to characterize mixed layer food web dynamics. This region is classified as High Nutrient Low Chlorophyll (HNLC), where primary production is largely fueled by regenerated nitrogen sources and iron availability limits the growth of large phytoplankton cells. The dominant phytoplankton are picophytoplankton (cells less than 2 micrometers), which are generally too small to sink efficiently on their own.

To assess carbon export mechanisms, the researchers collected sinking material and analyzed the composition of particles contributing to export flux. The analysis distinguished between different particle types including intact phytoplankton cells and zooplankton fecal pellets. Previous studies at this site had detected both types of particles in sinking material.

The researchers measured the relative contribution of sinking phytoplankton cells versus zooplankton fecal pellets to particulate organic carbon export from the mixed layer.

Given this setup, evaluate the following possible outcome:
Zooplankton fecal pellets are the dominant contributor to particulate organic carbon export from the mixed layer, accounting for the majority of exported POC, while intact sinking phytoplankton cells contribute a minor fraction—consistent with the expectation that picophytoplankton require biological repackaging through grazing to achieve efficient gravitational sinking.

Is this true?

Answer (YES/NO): YES